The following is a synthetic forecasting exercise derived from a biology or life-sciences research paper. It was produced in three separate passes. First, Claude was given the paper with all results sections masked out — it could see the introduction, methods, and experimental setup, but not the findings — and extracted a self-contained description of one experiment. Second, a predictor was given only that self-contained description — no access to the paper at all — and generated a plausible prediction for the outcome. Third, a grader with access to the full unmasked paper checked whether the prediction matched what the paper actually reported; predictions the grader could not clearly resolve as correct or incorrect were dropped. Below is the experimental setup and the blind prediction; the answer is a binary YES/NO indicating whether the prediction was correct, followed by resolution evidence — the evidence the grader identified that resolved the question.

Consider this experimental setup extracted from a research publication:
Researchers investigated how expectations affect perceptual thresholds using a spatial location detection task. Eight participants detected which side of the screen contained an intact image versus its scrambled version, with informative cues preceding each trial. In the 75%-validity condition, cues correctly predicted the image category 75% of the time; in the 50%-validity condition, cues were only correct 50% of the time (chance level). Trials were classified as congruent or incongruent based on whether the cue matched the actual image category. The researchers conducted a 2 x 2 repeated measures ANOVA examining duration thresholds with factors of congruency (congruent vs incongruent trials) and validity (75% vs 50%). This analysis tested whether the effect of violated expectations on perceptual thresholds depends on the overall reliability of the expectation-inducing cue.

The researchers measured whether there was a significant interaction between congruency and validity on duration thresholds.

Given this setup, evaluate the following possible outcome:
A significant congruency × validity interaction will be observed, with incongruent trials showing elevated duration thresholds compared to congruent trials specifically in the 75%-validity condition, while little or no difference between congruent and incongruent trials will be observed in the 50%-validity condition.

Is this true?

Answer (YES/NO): NO